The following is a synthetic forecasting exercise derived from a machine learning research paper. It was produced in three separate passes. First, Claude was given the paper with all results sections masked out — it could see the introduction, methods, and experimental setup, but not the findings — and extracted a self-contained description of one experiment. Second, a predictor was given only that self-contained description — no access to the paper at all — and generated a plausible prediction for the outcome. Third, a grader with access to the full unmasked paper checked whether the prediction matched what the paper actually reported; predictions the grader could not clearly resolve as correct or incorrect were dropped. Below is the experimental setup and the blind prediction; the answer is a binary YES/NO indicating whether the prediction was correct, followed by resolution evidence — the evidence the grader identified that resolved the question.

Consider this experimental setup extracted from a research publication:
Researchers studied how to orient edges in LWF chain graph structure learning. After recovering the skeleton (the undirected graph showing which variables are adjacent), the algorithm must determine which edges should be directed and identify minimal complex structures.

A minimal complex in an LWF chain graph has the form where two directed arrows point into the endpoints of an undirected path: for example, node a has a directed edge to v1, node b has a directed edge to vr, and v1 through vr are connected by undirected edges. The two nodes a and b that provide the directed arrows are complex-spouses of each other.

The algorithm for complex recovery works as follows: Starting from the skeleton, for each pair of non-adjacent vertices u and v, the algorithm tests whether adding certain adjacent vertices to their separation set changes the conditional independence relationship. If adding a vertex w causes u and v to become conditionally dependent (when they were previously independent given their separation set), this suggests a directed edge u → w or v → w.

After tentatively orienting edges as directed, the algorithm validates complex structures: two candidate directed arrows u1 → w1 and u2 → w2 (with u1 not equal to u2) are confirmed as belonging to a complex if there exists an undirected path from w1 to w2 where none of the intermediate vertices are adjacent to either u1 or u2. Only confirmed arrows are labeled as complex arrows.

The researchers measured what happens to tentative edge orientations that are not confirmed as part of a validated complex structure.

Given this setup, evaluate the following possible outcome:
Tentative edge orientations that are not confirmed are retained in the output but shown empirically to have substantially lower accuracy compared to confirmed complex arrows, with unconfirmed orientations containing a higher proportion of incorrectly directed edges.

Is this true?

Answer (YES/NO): NO